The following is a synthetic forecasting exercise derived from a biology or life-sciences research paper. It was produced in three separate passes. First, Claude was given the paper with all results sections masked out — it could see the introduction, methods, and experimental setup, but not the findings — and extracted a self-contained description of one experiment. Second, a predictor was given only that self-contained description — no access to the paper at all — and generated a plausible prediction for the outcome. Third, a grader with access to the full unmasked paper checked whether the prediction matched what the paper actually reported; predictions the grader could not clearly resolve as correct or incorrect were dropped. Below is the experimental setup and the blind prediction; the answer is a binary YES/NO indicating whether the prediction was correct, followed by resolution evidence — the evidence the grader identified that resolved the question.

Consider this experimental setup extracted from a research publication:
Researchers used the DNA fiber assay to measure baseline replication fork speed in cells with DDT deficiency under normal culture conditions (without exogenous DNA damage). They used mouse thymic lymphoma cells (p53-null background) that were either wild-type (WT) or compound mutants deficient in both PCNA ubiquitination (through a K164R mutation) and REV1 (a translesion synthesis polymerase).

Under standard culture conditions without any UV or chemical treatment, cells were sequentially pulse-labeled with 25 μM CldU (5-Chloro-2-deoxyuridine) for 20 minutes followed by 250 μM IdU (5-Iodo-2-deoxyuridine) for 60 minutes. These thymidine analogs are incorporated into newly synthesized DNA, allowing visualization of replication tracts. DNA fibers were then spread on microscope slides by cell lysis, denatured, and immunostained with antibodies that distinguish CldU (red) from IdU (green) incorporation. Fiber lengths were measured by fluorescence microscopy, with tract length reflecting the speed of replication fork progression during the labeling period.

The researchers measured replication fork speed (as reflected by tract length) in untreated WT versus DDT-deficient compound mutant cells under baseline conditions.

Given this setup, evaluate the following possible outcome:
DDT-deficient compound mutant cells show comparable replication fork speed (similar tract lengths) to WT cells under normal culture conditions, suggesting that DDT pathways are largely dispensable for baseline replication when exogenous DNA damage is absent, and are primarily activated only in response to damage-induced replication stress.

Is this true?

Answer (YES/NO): NO